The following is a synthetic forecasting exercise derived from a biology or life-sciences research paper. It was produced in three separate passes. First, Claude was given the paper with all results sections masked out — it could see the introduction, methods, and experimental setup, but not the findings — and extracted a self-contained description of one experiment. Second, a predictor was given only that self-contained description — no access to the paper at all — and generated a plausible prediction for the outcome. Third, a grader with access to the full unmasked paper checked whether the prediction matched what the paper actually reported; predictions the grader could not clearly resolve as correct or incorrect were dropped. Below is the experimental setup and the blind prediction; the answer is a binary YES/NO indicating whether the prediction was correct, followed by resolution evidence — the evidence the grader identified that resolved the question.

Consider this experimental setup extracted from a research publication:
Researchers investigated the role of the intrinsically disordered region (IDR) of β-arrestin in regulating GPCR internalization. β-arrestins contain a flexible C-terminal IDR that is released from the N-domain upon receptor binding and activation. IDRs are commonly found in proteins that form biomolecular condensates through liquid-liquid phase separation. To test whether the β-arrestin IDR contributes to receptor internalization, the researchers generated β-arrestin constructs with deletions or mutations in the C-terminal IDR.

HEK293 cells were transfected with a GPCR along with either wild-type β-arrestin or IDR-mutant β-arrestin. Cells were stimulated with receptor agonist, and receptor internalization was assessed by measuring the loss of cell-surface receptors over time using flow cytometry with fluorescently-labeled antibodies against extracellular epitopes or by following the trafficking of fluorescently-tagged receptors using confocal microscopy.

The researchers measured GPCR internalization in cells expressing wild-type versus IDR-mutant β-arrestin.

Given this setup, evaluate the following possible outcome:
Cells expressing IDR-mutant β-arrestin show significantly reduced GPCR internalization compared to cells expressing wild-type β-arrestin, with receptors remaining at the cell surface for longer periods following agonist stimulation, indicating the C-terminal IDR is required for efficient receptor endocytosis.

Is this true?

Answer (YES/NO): YES